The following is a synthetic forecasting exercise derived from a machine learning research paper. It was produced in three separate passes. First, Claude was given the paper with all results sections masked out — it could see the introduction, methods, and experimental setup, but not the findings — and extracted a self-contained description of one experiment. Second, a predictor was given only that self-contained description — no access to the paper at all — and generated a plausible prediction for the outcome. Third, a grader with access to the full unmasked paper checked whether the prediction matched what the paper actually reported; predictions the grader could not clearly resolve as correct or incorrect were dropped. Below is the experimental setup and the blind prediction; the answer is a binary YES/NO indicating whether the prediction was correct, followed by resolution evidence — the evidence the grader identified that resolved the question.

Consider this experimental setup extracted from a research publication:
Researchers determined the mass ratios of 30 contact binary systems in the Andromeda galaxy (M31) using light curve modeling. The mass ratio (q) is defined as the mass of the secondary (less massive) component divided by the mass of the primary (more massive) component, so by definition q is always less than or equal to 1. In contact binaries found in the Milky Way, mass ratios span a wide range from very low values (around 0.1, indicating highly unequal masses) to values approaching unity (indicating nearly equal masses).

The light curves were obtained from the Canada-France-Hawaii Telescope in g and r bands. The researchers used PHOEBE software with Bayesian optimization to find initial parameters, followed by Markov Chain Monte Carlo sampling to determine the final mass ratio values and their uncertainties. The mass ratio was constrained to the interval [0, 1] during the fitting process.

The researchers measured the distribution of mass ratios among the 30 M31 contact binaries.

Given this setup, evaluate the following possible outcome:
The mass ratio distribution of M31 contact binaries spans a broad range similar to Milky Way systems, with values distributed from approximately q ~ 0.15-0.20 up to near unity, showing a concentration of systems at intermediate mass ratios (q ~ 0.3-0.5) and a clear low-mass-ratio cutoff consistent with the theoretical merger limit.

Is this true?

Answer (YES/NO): NO